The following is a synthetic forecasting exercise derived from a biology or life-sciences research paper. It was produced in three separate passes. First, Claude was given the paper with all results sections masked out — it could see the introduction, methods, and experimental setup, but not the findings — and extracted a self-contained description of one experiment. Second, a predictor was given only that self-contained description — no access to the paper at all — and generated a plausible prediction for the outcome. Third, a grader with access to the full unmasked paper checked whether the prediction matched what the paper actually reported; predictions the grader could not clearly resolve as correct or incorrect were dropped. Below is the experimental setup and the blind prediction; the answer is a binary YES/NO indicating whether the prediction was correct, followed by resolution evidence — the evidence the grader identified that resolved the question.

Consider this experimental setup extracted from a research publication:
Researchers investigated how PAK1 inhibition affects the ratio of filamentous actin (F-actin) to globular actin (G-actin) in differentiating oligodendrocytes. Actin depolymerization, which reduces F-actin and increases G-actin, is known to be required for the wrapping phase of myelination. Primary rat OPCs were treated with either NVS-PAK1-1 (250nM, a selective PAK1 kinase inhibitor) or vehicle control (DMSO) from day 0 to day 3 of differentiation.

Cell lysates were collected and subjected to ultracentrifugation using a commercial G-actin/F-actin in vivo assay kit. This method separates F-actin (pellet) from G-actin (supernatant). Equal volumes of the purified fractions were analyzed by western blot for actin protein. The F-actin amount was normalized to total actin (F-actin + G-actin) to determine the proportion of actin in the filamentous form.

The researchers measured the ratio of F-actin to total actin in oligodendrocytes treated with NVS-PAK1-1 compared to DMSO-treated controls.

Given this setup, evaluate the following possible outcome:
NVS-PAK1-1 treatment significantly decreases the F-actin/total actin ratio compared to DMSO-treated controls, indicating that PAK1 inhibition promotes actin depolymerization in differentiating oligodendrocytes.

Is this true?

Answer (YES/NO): YES